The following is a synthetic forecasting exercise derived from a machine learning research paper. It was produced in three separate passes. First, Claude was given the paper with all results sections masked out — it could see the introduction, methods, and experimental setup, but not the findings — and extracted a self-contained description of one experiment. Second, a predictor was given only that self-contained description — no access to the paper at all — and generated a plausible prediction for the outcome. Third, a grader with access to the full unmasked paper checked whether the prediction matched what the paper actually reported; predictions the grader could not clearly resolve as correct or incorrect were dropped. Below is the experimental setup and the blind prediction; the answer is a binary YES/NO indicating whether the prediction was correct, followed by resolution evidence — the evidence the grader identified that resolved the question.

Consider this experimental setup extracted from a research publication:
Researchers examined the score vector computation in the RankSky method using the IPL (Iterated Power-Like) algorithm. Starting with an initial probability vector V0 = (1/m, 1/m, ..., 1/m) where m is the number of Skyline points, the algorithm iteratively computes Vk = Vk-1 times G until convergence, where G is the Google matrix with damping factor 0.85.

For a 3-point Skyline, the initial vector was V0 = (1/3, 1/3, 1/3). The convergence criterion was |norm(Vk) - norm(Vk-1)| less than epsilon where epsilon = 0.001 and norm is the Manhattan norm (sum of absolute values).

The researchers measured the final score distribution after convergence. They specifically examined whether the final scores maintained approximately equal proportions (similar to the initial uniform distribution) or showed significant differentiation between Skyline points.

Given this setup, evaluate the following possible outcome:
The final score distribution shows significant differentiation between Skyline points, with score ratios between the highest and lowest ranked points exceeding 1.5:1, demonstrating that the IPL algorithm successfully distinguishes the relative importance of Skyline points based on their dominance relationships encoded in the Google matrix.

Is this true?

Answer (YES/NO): NO